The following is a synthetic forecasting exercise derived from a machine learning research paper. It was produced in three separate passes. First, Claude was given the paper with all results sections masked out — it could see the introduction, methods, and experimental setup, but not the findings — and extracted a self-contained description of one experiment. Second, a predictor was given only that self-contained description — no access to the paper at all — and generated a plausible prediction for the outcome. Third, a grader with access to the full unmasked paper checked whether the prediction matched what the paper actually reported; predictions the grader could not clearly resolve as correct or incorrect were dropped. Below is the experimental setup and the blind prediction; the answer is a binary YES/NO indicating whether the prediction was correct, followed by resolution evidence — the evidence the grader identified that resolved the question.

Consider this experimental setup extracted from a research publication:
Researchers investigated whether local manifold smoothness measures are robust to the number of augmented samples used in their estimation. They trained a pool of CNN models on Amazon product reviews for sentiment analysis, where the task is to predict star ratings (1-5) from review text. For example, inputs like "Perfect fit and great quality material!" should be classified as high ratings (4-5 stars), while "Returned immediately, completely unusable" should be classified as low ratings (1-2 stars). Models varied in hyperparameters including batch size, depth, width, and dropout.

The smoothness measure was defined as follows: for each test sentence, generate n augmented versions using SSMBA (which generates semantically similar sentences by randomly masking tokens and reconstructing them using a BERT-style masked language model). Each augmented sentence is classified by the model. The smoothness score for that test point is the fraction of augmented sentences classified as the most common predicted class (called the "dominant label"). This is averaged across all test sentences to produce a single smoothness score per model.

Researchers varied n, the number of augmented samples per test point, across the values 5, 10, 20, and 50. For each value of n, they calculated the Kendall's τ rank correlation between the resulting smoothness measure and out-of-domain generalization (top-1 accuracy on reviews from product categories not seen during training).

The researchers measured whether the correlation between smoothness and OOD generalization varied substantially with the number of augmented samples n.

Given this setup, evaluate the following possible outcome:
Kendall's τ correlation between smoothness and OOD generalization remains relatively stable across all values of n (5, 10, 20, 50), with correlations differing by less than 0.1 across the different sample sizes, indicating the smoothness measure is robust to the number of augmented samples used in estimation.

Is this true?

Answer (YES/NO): YES